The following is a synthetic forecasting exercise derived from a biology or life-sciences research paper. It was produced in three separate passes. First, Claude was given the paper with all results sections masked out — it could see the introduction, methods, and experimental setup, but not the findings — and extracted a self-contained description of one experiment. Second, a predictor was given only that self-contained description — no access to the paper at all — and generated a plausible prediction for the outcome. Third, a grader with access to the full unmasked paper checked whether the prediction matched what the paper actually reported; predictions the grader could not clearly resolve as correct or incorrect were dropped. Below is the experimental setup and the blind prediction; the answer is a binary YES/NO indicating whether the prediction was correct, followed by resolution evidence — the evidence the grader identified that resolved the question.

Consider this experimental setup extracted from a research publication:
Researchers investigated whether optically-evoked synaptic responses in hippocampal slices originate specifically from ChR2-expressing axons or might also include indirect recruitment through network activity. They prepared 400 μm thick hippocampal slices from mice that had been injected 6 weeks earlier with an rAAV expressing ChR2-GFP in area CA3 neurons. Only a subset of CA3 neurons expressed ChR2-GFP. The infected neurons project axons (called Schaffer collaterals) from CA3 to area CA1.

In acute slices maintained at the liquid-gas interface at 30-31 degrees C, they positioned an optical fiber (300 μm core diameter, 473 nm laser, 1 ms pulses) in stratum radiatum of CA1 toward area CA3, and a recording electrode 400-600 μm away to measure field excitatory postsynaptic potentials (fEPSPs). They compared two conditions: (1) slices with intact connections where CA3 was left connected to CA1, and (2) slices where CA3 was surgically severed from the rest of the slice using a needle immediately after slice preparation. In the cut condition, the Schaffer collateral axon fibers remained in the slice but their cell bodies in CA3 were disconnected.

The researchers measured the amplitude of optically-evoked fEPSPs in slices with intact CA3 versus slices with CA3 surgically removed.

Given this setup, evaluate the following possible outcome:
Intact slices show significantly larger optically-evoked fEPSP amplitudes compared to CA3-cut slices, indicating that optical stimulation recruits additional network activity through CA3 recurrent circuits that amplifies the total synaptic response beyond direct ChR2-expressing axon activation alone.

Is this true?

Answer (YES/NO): NO